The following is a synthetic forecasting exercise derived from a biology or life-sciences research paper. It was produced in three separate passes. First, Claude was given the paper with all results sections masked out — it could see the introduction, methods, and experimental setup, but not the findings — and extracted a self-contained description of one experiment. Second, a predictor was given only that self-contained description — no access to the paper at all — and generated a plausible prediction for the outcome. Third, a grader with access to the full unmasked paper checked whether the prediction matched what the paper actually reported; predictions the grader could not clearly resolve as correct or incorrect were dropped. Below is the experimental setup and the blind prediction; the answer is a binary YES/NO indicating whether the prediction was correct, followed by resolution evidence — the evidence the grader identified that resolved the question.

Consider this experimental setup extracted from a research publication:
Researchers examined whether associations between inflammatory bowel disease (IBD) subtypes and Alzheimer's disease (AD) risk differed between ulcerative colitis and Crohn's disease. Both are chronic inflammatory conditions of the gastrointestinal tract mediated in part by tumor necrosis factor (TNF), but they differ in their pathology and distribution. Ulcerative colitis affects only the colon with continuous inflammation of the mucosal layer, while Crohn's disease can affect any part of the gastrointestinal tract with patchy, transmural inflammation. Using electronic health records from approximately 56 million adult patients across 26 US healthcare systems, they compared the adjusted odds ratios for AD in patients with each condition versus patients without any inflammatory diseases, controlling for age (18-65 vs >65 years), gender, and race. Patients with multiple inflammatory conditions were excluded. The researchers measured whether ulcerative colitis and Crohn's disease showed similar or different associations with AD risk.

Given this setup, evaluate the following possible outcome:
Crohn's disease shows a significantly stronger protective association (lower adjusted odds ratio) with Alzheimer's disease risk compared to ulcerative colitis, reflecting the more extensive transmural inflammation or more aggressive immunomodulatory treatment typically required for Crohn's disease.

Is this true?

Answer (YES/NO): NO